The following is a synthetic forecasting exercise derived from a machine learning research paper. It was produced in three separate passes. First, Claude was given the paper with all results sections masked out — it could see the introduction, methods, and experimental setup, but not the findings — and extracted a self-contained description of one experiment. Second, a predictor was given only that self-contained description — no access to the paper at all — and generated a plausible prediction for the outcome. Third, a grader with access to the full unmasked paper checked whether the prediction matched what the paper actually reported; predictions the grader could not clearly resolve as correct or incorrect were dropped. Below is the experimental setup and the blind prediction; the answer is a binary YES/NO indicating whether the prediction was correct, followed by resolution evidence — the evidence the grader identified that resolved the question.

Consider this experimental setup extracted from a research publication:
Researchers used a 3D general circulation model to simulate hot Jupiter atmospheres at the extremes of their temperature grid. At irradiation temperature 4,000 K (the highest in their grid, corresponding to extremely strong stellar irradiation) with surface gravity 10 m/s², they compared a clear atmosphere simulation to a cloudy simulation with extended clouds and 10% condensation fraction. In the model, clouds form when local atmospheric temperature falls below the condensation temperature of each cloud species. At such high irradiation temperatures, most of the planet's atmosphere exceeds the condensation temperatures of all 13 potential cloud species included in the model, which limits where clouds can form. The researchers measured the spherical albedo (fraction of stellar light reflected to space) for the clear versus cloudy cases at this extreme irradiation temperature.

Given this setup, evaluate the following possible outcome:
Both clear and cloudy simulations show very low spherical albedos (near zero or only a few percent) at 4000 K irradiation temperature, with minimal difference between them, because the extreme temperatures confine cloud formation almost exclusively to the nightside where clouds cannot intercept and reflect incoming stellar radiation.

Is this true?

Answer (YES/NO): NO